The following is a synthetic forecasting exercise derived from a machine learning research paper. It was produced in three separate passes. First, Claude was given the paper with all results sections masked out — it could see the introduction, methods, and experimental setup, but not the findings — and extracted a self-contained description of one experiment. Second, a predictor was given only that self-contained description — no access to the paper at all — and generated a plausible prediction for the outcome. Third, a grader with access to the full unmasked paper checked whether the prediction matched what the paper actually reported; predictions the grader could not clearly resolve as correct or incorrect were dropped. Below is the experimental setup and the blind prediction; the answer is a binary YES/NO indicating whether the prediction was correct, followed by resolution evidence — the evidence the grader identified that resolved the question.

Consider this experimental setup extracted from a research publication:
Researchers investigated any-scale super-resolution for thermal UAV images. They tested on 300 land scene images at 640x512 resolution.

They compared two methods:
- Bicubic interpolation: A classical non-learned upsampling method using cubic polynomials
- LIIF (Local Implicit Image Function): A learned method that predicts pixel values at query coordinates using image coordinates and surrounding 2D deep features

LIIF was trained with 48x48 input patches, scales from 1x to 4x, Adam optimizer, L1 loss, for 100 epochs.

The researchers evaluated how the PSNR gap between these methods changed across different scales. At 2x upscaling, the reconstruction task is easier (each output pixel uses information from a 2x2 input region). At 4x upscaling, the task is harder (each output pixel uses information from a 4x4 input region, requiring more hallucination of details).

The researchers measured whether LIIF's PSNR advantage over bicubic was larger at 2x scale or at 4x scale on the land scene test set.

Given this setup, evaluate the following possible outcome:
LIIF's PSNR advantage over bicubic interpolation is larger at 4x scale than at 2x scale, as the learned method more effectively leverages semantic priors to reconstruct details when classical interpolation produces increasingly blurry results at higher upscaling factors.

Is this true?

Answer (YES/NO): NO